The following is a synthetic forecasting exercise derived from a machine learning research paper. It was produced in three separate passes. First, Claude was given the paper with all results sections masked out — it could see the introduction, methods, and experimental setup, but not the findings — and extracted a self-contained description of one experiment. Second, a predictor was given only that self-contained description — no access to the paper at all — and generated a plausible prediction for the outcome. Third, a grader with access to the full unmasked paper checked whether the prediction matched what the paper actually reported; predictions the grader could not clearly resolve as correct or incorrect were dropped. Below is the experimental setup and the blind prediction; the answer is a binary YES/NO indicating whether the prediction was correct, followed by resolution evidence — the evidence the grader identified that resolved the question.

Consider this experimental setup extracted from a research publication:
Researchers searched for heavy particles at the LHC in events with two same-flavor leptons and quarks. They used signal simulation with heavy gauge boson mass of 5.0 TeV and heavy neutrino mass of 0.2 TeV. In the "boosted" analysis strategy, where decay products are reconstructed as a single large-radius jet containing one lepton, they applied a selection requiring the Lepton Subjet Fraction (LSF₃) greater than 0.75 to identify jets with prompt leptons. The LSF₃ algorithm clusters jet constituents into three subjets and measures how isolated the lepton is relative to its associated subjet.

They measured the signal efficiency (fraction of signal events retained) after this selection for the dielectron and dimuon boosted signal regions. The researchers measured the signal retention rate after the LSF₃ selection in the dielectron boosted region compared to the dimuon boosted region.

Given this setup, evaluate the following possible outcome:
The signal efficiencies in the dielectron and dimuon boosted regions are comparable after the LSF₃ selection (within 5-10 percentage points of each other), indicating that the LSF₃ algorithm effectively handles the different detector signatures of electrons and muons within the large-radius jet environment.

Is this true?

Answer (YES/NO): YES